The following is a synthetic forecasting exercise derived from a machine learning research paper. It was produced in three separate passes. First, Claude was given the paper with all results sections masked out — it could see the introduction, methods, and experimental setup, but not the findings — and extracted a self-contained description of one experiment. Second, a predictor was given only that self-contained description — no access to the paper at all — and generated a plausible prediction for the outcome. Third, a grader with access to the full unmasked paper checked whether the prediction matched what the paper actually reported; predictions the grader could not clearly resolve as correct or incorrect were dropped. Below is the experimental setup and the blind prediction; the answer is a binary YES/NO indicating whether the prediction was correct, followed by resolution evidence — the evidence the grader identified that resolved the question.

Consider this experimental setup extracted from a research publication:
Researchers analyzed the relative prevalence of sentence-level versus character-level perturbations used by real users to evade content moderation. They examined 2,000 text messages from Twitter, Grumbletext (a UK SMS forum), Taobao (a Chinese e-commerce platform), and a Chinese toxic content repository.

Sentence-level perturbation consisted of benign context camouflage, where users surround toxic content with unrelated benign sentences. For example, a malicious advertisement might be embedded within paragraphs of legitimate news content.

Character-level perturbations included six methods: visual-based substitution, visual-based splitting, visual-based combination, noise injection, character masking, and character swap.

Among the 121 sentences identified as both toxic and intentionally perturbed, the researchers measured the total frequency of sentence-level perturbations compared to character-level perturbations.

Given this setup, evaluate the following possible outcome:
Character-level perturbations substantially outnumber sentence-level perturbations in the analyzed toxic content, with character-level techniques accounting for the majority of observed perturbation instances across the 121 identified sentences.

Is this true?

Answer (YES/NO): NO